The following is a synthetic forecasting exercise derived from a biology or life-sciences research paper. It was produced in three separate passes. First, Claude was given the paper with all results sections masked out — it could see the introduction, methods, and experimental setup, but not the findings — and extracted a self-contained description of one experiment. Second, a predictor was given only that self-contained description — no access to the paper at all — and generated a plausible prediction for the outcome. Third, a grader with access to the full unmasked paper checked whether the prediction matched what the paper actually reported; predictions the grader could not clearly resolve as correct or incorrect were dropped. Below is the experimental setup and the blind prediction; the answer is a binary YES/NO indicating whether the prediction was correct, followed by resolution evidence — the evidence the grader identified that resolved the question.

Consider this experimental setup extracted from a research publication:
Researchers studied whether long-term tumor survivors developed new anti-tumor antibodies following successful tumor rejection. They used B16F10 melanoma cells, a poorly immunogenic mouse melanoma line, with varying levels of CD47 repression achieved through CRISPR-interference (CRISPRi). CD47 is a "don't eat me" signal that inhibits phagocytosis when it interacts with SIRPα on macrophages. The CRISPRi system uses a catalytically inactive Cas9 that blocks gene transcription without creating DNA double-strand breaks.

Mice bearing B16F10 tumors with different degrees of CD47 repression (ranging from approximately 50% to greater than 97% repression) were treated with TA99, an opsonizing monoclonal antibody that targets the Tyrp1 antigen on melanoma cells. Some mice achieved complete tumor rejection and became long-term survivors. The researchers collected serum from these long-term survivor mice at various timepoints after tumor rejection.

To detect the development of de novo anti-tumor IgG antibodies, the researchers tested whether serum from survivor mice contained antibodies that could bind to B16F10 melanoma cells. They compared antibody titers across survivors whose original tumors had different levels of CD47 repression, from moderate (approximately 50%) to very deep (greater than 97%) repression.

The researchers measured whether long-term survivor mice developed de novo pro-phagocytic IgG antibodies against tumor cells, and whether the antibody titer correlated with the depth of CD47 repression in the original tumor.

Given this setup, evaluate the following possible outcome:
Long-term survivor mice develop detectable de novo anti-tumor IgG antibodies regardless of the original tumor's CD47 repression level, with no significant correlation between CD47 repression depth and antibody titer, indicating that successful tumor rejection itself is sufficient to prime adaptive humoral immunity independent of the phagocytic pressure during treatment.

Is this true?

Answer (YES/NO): NO